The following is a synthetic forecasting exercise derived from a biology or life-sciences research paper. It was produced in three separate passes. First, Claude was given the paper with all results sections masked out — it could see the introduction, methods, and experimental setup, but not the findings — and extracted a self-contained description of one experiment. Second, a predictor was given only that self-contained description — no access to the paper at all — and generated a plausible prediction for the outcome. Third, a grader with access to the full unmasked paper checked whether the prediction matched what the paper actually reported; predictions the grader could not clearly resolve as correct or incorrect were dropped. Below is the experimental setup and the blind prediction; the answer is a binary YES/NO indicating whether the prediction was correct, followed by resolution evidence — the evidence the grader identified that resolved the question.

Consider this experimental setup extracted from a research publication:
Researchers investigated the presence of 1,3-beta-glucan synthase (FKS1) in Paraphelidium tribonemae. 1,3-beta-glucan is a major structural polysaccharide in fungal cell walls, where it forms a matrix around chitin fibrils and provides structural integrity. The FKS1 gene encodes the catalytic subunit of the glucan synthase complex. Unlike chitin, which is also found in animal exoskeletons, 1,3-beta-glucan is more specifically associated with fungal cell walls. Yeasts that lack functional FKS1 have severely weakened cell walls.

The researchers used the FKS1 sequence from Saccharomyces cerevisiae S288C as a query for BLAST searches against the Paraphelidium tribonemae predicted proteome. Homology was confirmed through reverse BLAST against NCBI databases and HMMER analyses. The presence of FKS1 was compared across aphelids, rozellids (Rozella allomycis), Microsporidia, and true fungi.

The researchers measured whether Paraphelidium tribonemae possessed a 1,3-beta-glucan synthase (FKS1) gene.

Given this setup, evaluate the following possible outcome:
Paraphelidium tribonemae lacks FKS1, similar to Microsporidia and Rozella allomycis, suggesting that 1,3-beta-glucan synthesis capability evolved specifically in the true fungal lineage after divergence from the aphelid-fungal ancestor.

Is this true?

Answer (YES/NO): NO